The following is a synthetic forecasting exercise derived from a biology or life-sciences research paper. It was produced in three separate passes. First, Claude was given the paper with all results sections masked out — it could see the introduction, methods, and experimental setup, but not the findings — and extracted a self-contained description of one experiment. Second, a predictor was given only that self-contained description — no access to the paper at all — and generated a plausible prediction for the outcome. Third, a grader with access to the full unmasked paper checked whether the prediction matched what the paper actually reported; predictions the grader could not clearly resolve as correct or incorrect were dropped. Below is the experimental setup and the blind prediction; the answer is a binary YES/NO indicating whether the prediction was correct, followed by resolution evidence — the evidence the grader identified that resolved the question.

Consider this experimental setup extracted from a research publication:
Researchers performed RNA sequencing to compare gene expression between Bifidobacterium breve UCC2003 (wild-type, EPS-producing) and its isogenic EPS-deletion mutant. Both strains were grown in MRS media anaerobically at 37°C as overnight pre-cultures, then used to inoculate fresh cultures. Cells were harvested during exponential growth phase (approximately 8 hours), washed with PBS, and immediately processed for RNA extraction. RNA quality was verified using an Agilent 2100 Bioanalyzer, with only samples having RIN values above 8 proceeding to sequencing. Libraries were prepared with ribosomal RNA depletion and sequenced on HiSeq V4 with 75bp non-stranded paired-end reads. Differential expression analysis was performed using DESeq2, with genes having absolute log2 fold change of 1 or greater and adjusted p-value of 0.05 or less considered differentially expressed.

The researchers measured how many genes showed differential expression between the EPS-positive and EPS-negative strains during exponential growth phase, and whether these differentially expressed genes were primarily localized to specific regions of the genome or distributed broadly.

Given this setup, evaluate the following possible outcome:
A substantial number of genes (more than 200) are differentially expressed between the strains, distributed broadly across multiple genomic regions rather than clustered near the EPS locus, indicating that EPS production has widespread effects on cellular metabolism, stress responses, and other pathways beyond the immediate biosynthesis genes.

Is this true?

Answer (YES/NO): NO